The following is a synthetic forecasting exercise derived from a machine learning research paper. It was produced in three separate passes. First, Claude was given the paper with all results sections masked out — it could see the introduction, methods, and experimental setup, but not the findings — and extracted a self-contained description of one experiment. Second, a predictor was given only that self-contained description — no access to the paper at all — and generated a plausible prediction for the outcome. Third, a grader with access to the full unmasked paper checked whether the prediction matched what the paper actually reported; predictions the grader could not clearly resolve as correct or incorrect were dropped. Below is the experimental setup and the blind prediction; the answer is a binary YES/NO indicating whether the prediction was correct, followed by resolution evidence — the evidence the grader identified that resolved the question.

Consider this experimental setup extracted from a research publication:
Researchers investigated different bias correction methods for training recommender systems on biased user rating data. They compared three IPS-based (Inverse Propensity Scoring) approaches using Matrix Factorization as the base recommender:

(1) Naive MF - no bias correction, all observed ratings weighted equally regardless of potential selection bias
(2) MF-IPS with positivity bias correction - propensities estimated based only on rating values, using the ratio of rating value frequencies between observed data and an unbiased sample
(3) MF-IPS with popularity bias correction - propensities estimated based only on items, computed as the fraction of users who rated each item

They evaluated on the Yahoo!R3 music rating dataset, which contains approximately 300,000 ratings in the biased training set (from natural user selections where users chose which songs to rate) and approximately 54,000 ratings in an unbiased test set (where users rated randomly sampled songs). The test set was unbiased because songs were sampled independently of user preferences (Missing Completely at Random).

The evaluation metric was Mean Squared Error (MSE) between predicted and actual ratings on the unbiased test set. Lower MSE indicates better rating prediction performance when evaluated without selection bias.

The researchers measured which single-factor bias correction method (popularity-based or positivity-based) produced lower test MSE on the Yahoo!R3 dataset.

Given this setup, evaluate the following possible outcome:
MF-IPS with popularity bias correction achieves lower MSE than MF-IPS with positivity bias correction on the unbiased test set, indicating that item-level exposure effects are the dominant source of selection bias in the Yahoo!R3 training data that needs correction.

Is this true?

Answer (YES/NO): NO